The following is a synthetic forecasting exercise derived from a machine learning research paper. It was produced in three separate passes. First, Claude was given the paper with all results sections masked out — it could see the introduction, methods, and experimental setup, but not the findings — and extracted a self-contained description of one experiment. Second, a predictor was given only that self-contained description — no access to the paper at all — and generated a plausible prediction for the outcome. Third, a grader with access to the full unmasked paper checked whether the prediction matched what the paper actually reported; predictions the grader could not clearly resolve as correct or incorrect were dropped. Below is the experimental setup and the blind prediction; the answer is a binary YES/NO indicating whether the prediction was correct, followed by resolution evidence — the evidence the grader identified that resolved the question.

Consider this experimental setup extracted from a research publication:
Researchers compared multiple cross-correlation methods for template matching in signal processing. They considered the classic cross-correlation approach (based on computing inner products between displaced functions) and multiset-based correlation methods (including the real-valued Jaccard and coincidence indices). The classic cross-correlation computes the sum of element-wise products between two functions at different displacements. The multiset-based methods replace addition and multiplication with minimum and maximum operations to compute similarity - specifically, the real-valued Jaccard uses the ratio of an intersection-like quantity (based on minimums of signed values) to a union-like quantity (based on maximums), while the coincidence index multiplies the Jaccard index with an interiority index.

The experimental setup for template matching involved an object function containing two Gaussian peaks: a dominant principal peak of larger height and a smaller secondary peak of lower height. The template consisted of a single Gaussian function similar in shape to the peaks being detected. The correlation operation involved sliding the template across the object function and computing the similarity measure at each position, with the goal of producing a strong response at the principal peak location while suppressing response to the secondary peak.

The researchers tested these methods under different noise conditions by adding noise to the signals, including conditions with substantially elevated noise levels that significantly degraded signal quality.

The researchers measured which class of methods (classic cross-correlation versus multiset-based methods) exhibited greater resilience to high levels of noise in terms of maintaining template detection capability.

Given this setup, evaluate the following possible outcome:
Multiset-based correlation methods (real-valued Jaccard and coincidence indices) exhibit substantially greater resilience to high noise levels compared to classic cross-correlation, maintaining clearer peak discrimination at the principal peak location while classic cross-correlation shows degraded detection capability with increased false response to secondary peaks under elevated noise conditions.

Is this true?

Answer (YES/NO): NO